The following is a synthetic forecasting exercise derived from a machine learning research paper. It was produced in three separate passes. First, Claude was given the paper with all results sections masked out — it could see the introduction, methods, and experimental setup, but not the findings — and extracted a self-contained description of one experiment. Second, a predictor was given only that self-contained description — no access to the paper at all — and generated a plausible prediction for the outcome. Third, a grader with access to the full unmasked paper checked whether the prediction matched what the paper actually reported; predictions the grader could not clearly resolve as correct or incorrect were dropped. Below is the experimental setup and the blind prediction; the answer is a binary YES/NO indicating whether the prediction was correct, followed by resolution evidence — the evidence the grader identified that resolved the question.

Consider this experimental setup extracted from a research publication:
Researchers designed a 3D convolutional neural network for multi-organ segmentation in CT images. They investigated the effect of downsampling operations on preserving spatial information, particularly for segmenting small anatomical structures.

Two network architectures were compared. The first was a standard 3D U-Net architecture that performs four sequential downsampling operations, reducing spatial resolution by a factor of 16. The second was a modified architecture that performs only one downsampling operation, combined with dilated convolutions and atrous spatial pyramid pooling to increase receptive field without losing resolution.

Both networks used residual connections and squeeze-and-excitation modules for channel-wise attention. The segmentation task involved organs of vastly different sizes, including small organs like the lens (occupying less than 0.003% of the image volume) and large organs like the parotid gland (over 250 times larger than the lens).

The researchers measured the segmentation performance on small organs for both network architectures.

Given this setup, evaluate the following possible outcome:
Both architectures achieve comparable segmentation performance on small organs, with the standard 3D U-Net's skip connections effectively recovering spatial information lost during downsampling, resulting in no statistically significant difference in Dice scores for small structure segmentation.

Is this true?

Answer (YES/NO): NO